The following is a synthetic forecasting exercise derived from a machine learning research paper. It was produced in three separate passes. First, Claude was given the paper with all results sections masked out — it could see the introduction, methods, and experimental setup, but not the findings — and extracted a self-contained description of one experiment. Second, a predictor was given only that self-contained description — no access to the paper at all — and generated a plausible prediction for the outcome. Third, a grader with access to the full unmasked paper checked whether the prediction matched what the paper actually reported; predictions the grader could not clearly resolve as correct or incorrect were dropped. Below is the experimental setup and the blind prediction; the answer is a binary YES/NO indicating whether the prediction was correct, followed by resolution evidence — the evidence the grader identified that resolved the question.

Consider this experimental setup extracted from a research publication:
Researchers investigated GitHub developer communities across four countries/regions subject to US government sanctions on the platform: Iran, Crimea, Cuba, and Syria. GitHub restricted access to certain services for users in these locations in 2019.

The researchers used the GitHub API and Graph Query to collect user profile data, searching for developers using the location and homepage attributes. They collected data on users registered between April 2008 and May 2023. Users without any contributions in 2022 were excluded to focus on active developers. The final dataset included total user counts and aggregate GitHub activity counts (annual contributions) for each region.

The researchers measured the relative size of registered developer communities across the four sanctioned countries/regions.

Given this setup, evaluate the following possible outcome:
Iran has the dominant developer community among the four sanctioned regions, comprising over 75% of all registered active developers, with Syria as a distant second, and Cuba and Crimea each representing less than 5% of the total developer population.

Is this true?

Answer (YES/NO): NO